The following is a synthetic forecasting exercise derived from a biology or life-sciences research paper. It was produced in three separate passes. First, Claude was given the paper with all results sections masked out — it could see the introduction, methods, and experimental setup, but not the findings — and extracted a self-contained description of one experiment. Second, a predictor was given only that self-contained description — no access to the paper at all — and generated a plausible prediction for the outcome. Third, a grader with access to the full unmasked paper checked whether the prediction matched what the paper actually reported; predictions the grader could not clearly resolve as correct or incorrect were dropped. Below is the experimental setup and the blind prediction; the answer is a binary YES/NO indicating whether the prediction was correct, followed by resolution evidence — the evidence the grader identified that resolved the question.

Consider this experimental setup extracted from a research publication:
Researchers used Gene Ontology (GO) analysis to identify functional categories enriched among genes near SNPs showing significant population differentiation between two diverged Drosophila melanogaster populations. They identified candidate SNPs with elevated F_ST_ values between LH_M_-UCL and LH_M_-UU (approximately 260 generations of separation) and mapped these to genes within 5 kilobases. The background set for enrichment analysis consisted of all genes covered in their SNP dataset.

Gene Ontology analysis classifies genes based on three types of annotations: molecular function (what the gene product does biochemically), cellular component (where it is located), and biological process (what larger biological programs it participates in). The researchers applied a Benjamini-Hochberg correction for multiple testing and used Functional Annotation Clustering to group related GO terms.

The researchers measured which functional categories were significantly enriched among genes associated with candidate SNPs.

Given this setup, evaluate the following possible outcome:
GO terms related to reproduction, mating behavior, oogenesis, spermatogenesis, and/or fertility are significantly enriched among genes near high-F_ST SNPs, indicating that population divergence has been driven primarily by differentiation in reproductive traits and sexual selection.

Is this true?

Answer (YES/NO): NO